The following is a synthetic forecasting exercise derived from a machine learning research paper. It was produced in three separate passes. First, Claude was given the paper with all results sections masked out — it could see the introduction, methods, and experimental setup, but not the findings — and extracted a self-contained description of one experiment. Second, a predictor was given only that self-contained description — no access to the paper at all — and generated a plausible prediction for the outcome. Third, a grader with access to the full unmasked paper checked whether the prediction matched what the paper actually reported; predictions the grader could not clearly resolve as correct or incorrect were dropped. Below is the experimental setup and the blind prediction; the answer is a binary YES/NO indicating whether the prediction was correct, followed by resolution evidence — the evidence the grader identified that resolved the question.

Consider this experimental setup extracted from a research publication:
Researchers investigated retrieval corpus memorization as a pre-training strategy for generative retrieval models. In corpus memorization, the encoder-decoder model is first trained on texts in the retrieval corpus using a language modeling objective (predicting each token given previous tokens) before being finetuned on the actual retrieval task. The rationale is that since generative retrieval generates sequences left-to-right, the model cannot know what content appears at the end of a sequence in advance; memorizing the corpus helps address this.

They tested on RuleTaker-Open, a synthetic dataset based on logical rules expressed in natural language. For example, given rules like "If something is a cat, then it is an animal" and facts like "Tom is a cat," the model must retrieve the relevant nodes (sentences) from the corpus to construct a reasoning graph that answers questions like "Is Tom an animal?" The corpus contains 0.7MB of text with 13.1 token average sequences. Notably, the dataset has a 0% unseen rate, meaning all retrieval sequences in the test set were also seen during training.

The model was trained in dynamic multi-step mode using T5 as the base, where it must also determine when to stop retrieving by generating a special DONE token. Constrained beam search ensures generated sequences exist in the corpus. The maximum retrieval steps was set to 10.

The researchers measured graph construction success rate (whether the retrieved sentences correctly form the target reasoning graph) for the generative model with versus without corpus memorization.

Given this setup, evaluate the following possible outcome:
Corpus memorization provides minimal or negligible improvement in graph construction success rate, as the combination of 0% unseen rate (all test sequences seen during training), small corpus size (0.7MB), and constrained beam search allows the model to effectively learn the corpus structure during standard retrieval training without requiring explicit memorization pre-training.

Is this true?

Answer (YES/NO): NO